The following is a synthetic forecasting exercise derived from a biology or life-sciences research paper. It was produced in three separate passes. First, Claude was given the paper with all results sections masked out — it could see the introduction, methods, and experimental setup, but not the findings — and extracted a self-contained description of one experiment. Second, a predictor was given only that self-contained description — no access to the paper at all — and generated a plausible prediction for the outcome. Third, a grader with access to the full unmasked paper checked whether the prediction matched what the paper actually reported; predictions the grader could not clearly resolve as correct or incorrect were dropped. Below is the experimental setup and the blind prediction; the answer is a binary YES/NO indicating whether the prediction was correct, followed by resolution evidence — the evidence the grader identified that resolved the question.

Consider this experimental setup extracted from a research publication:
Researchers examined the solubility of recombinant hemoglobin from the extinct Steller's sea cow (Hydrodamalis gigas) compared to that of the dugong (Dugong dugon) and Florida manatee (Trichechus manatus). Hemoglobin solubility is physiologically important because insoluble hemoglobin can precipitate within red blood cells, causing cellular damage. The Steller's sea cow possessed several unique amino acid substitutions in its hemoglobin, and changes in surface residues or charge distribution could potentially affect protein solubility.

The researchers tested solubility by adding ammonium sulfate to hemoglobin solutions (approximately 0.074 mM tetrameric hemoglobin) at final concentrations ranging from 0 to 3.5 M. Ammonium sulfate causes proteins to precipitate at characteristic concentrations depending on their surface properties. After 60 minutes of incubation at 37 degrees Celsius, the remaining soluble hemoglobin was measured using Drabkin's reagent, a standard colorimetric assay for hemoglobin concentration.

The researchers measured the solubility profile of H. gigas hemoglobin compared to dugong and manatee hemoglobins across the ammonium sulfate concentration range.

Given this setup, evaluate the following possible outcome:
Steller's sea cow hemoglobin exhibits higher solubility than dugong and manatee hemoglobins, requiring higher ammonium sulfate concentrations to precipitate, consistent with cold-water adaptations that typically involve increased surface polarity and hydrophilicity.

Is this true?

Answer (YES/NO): YES